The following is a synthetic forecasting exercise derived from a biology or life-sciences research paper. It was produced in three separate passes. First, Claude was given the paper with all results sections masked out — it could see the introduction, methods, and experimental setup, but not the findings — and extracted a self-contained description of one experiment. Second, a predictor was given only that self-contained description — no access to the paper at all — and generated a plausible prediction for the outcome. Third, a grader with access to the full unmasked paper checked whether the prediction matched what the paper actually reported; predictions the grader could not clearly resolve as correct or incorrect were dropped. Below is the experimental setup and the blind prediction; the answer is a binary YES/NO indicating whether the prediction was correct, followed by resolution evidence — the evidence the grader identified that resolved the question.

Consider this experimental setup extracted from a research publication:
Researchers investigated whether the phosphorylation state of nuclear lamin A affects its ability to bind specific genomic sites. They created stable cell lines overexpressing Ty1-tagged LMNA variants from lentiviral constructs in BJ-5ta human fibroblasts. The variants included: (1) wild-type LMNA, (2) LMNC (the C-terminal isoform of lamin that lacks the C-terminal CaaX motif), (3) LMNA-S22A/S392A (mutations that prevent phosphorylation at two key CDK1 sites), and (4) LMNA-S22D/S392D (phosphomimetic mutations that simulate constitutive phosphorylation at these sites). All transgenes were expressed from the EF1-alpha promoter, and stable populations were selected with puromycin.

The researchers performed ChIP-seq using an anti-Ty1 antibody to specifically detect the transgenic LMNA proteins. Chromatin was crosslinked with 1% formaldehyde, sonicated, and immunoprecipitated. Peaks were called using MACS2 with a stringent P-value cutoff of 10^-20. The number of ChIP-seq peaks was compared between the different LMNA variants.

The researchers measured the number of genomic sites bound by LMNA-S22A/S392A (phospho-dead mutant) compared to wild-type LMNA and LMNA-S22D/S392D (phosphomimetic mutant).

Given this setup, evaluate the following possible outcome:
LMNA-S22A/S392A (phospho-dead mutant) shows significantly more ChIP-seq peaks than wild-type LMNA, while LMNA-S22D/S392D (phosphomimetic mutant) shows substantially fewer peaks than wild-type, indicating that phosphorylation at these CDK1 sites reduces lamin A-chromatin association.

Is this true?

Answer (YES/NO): NO